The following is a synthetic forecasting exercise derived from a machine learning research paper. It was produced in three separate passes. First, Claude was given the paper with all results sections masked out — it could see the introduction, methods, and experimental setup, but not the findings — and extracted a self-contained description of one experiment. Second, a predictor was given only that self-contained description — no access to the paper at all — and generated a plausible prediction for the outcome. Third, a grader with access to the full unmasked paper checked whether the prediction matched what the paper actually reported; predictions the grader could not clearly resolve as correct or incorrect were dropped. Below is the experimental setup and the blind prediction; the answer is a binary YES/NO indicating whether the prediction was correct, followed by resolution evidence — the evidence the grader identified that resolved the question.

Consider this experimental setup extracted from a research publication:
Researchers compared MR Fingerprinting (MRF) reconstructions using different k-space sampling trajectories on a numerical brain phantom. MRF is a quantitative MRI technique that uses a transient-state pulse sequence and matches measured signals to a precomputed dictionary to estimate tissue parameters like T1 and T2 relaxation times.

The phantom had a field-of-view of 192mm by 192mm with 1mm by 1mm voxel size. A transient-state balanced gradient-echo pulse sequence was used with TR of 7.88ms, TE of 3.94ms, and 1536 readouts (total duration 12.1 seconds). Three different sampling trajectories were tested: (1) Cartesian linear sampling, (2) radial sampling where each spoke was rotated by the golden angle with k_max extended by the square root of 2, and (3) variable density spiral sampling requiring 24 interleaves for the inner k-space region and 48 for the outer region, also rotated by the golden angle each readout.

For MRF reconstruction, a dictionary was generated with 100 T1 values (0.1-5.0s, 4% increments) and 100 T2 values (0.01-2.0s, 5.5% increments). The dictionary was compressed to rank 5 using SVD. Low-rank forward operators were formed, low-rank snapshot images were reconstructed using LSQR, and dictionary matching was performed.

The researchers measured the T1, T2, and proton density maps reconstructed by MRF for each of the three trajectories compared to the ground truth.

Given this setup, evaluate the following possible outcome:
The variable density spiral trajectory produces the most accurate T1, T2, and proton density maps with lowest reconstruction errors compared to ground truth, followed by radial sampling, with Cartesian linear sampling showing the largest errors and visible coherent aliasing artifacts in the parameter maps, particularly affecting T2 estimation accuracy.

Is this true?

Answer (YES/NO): NO